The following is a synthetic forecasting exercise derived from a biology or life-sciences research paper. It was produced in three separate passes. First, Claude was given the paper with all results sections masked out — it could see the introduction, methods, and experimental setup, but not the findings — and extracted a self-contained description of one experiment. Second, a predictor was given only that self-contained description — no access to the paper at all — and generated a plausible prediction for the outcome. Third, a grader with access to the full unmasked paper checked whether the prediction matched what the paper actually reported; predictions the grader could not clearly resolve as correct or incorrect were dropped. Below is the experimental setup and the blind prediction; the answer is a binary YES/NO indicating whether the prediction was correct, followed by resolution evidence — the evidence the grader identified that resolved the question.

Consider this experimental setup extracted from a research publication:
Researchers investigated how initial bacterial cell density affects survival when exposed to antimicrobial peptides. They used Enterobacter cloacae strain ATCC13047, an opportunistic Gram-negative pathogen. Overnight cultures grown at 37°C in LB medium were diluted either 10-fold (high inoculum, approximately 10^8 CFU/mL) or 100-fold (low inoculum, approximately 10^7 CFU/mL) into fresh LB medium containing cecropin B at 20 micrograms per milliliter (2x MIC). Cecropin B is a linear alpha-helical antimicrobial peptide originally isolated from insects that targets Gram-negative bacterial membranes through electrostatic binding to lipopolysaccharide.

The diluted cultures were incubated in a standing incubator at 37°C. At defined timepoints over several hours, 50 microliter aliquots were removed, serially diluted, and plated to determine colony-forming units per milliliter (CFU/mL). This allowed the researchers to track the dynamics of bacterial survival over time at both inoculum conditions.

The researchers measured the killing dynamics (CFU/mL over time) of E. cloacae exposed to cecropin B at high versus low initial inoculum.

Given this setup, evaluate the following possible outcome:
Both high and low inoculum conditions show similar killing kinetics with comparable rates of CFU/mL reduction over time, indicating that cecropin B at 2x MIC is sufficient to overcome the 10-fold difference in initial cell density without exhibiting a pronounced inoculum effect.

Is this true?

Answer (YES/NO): NO